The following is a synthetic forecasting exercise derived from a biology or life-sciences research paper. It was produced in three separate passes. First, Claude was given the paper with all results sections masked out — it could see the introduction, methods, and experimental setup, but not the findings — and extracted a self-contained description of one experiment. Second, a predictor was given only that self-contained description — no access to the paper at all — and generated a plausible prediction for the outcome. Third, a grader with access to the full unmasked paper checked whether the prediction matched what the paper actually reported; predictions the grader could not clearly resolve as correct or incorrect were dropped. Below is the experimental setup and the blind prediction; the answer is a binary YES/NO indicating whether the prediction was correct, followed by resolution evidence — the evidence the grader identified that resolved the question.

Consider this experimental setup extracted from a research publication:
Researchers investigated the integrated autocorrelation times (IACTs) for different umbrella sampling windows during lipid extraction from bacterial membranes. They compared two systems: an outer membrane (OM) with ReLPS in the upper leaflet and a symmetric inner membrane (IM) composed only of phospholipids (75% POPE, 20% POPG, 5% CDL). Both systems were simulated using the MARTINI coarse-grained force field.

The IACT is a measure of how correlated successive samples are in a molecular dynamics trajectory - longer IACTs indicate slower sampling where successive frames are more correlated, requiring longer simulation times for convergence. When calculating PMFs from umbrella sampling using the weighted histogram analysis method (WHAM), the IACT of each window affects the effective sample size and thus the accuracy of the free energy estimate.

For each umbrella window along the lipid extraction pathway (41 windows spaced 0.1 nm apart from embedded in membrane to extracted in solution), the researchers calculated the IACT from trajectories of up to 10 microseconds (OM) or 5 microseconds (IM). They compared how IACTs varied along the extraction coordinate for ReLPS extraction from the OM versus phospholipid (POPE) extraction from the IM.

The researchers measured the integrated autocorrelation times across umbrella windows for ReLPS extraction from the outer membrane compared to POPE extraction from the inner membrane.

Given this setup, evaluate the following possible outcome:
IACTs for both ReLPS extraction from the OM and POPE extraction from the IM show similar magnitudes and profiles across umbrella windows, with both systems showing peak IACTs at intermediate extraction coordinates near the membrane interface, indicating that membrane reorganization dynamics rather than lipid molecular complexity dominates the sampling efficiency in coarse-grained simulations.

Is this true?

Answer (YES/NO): NO